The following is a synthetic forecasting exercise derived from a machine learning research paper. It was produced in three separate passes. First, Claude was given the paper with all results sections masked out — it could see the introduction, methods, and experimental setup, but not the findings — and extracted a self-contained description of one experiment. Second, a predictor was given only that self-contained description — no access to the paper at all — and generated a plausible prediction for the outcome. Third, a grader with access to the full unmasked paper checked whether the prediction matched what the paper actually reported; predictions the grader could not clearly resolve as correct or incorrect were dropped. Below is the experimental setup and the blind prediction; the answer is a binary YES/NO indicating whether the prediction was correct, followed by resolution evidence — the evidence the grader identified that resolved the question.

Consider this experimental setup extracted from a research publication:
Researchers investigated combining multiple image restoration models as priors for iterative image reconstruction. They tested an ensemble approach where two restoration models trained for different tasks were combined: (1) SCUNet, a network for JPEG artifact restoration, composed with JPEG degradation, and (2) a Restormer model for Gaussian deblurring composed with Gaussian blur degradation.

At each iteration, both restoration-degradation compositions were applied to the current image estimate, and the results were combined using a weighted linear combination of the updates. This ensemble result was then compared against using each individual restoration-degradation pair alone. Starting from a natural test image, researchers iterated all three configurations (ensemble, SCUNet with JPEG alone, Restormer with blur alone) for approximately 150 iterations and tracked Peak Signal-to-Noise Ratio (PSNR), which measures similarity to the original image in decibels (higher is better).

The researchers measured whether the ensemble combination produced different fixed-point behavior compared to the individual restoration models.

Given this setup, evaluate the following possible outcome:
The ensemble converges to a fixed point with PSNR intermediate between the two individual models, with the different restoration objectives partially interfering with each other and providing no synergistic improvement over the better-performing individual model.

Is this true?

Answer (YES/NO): NO